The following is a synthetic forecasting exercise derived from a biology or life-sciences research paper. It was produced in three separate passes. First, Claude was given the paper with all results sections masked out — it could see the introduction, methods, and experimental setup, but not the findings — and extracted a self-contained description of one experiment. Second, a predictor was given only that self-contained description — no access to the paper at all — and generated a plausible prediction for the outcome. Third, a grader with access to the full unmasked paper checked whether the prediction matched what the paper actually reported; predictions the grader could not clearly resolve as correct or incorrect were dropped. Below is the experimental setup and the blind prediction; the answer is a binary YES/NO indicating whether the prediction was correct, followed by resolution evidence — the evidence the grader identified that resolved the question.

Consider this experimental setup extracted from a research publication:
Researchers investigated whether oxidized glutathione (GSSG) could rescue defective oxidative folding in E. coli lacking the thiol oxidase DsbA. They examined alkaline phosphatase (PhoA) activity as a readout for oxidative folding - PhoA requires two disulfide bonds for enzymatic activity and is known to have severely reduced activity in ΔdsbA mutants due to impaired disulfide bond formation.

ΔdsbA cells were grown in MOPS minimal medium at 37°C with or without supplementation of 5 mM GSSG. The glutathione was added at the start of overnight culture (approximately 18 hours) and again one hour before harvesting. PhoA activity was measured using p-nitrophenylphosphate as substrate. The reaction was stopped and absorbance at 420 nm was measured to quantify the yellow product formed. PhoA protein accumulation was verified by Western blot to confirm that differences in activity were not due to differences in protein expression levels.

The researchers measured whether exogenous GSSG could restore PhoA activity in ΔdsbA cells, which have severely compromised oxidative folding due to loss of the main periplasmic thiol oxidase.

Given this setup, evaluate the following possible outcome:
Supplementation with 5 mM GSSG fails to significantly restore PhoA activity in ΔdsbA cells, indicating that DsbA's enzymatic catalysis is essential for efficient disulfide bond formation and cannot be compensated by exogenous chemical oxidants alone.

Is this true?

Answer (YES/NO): NO